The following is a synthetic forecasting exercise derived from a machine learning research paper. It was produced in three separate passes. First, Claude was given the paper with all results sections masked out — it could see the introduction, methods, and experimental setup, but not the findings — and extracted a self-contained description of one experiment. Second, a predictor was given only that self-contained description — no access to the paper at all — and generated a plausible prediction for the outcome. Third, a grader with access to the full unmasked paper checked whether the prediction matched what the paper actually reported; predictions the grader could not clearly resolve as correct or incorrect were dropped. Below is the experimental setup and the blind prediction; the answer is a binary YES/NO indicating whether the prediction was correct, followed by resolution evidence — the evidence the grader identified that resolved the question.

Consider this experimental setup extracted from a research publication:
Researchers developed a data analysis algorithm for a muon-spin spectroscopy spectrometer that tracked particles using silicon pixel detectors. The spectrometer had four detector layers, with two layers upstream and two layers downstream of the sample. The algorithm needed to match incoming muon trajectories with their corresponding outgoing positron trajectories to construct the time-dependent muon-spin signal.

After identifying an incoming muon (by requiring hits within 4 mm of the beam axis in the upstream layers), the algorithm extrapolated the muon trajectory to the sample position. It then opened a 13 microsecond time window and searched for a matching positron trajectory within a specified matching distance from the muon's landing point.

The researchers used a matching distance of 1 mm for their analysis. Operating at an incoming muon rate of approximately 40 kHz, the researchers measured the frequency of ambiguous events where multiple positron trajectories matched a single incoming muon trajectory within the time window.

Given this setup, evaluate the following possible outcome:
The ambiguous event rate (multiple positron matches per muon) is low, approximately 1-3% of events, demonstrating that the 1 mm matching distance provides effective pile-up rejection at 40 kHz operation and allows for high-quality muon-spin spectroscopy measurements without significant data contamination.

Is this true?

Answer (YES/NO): NO